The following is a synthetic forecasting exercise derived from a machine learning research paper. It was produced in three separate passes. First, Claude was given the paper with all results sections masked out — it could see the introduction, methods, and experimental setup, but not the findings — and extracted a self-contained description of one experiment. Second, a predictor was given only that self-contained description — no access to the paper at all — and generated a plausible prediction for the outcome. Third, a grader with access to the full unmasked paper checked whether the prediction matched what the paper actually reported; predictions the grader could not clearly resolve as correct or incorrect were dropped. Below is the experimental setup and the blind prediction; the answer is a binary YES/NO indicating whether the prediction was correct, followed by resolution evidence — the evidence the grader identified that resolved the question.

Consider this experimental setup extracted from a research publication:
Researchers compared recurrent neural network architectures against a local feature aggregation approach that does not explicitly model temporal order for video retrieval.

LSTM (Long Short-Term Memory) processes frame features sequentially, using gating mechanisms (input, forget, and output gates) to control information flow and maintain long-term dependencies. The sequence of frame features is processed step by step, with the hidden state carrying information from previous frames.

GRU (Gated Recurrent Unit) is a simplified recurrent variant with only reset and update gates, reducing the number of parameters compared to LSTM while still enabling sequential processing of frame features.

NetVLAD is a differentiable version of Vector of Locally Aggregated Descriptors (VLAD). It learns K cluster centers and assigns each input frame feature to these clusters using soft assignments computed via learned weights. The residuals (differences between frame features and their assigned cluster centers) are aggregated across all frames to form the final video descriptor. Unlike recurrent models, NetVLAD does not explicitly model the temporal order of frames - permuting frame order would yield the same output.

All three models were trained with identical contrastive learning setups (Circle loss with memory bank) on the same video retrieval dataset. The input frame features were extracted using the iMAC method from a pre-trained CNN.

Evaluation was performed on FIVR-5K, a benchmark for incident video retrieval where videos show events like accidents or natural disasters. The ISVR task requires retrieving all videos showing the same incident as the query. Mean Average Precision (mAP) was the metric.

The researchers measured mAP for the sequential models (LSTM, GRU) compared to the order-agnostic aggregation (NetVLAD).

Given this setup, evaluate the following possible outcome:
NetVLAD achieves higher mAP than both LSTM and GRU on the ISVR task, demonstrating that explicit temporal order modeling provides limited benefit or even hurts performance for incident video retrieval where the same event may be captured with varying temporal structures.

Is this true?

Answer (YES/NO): NO